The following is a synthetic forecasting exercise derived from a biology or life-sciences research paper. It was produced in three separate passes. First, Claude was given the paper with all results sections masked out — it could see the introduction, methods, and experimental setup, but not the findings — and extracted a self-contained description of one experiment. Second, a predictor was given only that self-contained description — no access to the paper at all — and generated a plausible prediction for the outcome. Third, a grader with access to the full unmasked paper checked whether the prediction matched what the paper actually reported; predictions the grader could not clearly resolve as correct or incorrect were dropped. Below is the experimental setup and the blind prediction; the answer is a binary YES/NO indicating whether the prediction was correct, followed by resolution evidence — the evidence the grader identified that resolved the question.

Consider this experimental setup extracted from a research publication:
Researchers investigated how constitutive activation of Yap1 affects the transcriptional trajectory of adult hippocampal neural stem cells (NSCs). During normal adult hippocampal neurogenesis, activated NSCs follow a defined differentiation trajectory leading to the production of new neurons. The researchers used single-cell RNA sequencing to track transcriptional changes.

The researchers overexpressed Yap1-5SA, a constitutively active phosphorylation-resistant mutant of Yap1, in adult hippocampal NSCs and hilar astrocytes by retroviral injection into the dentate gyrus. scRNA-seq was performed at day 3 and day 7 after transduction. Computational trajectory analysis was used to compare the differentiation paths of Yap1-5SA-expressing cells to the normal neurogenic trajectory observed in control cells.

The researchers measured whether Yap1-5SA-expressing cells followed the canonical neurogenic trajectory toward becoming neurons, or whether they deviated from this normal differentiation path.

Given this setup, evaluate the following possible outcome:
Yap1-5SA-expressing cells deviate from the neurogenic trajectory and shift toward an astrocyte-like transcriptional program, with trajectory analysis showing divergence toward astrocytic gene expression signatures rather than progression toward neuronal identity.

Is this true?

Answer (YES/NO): NO